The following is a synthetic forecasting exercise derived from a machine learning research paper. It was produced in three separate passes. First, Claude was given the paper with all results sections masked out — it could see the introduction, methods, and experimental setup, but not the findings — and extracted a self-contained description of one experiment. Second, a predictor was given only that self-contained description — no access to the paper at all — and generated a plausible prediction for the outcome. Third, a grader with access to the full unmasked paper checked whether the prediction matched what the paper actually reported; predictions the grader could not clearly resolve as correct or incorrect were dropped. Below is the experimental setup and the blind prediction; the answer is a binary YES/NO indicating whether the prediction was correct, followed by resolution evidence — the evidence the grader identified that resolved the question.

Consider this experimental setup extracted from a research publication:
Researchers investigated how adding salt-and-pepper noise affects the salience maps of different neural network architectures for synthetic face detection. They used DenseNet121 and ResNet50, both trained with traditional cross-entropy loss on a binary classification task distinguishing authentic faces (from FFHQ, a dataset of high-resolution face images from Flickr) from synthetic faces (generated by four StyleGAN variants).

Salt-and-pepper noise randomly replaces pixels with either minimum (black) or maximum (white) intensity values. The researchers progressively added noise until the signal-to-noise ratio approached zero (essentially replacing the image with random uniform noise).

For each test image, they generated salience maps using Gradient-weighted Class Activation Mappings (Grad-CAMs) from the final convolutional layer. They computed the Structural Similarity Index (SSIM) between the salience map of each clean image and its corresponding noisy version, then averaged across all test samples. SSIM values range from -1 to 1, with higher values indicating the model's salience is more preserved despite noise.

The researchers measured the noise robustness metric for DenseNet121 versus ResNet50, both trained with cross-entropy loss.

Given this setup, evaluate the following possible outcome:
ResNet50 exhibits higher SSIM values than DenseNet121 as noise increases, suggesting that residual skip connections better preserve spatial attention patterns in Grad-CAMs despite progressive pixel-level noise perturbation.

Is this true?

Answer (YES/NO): NO